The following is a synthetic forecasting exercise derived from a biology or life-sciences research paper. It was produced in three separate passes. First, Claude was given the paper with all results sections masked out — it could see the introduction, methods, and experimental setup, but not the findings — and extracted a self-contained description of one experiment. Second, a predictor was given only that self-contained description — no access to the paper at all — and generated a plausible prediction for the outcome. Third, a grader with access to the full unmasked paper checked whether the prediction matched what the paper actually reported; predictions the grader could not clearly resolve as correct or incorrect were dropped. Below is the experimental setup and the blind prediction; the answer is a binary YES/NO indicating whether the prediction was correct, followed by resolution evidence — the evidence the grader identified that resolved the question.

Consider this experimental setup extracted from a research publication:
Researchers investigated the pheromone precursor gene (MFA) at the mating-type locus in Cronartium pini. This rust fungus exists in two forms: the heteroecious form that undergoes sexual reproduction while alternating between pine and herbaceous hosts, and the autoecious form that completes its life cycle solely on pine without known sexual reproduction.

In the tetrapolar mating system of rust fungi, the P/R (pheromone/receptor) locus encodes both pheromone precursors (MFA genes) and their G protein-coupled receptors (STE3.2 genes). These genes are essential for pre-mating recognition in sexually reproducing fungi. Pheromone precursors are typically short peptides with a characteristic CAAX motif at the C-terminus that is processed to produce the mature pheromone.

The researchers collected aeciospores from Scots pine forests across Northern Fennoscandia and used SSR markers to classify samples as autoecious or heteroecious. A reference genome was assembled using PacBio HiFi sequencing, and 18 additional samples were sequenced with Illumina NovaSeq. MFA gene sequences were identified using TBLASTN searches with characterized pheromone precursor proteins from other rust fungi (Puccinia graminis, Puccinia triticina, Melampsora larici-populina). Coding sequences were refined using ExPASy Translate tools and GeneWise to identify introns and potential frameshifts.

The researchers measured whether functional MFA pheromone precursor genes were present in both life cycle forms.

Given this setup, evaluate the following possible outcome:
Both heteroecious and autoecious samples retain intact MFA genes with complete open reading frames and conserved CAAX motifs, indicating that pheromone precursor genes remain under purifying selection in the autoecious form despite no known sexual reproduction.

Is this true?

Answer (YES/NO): NO